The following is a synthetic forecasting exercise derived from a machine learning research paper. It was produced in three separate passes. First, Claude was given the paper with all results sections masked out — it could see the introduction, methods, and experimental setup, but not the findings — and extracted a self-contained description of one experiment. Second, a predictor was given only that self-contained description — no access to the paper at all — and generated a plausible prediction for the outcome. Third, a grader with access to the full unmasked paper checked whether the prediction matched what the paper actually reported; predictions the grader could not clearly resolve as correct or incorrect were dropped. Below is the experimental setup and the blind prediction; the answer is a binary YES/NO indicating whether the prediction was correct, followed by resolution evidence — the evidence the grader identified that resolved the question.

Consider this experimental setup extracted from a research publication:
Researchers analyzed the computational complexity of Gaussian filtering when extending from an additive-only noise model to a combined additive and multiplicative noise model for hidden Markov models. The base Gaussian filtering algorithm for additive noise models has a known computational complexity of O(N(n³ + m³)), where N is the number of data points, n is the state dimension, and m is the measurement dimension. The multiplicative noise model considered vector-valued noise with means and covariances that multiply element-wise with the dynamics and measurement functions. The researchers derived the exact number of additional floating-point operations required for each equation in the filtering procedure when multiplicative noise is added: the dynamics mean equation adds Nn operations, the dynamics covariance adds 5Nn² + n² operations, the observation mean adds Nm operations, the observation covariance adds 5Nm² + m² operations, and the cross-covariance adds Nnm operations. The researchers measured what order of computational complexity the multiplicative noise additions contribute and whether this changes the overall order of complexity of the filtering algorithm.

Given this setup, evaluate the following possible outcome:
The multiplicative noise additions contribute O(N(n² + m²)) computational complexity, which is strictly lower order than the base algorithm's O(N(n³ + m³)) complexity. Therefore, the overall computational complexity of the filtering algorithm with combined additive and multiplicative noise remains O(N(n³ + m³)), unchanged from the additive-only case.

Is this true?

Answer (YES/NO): YES